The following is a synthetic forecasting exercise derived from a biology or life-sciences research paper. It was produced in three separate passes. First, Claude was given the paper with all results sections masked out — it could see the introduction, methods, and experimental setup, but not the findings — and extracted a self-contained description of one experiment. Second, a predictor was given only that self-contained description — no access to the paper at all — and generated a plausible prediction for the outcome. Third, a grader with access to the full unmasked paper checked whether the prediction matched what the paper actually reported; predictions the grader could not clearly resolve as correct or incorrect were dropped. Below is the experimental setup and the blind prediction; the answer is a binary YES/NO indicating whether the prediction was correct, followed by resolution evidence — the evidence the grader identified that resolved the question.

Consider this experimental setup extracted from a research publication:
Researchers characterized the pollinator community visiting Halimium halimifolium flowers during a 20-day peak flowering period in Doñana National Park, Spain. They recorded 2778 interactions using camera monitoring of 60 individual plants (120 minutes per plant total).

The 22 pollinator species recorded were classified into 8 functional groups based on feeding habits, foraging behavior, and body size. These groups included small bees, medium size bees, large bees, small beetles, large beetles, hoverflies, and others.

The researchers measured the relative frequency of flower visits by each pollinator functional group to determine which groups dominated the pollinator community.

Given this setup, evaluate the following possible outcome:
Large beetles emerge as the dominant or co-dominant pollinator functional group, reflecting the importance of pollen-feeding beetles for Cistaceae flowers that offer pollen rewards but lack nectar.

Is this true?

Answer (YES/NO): NO